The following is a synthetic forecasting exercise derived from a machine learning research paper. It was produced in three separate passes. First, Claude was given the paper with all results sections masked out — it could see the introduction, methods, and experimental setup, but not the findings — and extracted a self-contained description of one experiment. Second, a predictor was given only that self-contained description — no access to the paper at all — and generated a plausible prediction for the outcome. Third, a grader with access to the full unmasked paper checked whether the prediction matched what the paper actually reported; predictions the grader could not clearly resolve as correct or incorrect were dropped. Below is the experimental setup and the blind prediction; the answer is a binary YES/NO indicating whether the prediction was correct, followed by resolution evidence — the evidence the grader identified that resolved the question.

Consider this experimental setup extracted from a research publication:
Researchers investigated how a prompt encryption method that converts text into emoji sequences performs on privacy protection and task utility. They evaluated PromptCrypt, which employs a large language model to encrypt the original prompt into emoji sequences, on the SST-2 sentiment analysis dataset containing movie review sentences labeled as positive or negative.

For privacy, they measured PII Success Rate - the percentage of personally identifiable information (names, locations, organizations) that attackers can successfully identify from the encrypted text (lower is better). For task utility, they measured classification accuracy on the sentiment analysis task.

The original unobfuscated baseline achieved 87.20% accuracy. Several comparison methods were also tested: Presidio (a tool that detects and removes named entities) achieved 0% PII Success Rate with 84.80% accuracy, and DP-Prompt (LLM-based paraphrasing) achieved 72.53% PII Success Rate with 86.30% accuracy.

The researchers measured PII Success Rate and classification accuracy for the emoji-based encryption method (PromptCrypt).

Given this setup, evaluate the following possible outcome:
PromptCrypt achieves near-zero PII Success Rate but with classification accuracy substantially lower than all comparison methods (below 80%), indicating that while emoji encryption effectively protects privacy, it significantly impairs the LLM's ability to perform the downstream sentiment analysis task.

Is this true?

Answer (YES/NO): NO